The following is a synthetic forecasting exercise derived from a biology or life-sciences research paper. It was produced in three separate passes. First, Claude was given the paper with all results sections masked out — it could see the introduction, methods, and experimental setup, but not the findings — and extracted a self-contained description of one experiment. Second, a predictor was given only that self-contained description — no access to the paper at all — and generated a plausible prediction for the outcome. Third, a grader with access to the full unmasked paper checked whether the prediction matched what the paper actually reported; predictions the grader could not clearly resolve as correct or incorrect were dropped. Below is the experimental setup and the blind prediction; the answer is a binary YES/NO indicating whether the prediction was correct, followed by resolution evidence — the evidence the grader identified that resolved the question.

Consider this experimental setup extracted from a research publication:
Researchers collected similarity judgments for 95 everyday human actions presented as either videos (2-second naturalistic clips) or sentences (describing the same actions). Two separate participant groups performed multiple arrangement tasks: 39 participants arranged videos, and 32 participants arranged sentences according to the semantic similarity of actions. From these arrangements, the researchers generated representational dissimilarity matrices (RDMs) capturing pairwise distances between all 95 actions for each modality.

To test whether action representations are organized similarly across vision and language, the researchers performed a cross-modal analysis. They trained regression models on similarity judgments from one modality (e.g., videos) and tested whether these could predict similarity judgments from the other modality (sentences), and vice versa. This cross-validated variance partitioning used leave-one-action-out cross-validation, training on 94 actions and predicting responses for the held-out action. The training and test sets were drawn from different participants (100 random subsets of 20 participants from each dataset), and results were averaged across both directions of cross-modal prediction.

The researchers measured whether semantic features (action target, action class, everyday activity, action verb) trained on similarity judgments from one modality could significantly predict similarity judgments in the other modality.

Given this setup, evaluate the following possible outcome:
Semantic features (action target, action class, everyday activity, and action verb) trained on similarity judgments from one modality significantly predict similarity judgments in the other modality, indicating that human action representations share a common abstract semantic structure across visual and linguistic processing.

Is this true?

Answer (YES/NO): YES